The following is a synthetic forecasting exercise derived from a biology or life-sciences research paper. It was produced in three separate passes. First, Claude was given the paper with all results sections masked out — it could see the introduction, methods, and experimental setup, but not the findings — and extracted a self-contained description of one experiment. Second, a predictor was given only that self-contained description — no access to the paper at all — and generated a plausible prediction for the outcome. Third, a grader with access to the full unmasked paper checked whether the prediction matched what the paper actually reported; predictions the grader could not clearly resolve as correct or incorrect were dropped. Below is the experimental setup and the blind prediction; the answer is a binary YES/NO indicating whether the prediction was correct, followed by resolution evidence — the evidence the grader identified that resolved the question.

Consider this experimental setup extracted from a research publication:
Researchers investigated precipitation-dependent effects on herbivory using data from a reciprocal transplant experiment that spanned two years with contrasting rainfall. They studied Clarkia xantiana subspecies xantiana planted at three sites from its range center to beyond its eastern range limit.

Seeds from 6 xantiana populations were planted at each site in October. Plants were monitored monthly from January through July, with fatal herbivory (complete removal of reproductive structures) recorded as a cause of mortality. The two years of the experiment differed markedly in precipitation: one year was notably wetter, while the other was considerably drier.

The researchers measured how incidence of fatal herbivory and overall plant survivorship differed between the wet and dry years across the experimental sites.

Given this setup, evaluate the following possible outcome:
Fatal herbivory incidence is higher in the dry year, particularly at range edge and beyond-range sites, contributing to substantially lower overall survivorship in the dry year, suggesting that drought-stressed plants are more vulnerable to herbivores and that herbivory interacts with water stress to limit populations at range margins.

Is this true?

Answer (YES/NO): NO